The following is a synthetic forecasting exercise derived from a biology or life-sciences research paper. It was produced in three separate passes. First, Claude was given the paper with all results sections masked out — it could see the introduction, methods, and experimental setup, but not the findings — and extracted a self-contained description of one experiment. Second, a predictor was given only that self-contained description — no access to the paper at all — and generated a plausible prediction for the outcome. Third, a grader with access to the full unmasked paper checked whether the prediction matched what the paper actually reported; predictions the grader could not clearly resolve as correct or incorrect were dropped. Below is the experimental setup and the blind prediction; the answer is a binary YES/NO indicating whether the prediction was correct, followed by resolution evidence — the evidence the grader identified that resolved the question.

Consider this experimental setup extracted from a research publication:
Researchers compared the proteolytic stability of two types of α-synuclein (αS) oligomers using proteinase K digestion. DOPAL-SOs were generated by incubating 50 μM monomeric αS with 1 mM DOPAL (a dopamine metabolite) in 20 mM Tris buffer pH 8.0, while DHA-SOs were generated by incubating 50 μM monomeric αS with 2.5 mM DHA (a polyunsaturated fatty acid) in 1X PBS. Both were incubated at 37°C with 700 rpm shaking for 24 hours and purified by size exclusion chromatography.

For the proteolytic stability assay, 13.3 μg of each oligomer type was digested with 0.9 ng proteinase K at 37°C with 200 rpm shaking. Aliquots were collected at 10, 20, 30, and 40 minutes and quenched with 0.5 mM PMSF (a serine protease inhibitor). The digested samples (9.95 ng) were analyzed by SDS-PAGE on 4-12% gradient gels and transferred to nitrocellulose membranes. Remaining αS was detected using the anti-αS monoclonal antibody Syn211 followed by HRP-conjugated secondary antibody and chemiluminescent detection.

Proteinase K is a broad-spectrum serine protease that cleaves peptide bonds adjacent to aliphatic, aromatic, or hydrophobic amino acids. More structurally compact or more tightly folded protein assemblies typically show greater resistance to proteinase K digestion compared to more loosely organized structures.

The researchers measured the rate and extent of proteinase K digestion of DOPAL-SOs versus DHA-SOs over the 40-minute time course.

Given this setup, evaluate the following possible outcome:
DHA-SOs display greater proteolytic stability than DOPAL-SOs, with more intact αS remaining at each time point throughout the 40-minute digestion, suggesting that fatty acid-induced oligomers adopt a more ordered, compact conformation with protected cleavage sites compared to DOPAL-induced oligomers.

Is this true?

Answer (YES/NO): NO